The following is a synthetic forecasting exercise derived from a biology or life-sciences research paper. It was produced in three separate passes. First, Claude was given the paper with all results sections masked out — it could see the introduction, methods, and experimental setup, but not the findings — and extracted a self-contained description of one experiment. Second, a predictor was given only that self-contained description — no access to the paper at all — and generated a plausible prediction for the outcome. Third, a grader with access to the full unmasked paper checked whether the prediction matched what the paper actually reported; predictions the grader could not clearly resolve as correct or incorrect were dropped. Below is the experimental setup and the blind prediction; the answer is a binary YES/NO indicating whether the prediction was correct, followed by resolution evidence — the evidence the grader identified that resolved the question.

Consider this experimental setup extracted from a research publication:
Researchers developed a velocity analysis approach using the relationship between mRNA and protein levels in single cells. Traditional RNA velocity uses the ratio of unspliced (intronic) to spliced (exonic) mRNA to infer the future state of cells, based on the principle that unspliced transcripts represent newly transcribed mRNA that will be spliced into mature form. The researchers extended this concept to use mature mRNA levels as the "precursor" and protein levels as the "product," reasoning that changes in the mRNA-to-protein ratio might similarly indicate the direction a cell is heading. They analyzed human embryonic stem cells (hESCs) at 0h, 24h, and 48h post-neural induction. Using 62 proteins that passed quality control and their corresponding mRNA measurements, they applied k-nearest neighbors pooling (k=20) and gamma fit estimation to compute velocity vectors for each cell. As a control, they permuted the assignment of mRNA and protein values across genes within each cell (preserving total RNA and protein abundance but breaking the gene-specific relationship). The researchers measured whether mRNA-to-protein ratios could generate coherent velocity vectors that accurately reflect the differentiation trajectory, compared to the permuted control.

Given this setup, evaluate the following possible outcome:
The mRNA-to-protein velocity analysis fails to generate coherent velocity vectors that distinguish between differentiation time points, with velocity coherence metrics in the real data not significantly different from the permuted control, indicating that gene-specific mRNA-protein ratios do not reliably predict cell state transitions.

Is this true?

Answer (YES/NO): NO